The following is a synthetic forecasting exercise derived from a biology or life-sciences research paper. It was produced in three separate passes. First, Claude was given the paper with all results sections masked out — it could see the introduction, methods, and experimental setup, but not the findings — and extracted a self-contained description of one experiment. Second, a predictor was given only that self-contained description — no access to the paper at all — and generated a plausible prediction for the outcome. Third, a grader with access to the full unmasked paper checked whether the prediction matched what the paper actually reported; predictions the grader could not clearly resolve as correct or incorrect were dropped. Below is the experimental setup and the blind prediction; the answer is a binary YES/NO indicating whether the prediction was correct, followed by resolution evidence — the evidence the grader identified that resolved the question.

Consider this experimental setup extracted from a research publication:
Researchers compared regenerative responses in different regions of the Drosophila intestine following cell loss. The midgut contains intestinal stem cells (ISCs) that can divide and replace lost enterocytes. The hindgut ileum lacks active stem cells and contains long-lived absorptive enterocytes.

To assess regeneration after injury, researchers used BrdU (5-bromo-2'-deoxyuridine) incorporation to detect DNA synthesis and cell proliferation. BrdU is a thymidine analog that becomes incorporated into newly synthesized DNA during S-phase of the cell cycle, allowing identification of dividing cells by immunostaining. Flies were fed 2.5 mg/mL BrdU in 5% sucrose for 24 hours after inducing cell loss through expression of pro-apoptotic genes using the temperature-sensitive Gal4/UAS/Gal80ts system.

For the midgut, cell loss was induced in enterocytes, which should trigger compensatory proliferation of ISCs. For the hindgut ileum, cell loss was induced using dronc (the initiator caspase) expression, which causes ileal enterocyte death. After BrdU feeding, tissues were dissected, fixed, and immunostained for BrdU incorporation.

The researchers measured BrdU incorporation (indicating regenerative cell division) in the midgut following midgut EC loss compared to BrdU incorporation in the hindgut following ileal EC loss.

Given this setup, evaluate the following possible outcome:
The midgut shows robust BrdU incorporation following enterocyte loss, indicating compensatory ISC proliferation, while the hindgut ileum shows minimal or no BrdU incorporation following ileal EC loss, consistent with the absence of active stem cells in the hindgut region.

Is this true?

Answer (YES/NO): YES